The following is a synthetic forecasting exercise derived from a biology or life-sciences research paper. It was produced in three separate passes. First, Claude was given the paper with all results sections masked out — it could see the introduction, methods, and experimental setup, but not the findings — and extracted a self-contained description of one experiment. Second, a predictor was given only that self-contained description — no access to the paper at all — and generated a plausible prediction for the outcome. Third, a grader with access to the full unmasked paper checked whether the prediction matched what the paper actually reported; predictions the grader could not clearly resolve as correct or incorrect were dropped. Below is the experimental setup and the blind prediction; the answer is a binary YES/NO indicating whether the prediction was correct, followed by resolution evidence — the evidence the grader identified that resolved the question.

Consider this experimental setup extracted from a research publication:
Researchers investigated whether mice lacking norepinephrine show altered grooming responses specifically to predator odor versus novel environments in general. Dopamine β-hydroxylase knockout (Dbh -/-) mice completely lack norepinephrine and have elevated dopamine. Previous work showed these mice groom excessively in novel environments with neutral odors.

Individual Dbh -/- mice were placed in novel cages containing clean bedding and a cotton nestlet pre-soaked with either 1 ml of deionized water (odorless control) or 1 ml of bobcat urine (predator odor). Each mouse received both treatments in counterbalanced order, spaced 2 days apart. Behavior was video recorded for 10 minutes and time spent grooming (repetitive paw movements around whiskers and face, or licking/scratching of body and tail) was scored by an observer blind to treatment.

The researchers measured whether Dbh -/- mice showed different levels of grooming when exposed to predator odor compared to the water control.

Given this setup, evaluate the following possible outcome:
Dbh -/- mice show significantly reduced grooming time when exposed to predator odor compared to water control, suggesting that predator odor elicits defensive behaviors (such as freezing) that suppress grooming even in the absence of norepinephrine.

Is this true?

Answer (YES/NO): NO